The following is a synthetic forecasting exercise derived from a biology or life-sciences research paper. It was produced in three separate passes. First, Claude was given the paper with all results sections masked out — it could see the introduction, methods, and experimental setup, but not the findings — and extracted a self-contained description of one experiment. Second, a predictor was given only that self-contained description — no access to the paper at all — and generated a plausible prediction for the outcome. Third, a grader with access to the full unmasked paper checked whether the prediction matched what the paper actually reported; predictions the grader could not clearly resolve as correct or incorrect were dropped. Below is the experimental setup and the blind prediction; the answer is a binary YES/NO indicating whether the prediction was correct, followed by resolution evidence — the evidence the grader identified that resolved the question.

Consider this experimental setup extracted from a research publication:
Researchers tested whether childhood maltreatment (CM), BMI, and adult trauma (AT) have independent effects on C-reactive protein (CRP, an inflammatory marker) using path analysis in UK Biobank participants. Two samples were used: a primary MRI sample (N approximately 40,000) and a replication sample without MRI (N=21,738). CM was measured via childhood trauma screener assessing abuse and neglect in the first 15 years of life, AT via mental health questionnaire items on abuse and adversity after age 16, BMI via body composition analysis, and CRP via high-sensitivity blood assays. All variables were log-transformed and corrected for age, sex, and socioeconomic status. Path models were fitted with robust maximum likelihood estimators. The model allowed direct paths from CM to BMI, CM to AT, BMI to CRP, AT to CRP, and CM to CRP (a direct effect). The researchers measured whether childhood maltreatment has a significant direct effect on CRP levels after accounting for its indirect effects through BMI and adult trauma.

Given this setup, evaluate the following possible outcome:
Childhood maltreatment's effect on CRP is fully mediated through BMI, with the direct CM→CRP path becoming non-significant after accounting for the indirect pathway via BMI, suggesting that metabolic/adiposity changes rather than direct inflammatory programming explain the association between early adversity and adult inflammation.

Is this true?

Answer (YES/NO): NO